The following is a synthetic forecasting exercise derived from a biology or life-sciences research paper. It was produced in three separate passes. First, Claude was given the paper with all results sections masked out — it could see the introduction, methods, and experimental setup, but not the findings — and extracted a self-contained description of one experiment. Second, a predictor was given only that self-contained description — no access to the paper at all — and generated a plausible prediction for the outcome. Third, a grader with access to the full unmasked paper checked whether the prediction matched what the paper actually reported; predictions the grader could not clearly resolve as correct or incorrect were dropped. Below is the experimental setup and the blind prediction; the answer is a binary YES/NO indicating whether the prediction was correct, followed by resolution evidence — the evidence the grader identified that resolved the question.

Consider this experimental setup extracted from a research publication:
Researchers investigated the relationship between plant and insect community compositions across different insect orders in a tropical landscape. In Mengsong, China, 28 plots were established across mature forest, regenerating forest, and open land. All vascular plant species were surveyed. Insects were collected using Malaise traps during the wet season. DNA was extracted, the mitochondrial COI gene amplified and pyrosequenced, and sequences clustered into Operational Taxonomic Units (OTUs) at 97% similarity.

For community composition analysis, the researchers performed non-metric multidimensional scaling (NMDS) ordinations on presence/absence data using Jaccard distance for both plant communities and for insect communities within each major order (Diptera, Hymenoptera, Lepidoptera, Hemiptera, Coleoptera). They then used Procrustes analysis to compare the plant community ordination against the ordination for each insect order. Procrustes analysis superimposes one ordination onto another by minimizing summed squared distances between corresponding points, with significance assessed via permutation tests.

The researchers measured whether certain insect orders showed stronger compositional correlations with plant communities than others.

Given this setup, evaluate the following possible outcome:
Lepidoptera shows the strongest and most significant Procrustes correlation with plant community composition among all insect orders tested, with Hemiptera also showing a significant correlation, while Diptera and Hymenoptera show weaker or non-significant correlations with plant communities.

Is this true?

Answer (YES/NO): NO